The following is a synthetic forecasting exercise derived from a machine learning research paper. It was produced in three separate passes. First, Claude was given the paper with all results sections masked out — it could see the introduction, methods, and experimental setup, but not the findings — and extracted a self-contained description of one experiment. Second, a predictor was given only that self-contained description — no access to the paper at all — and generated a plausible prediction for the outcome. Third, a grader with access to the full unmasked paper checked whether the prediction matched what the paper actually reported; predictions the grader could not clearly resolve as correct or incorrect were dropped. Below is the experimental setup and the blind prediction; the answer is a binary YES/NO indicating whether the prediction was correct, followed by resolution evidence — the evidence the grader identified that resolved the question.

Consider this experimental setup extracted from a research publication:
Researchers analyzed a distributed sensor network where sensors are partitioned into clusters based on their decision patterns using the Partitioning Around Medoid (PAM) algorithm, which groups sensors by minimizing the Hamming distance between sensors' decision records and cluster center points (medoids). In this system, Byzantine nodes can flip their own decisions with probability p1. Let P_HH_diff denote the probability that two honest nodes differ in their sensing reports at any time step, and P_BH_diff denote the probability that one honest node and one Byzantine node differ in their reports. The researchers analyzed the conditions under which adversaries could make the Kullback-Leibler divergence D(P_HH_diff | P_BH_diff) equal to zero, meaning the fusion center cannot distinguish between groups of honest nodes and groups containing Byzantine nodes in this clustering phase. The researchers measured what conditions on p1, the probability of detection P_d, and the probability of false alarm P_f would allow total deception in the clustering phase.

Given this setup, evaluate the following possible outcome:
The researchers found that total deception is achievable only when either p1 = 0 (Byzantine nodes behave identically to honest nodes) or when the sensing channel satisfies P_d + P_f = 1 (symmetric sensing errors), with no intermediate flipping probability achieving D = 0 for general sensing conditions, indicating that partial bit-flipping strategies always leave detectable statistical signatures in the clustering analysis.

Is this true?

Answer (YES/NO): NO